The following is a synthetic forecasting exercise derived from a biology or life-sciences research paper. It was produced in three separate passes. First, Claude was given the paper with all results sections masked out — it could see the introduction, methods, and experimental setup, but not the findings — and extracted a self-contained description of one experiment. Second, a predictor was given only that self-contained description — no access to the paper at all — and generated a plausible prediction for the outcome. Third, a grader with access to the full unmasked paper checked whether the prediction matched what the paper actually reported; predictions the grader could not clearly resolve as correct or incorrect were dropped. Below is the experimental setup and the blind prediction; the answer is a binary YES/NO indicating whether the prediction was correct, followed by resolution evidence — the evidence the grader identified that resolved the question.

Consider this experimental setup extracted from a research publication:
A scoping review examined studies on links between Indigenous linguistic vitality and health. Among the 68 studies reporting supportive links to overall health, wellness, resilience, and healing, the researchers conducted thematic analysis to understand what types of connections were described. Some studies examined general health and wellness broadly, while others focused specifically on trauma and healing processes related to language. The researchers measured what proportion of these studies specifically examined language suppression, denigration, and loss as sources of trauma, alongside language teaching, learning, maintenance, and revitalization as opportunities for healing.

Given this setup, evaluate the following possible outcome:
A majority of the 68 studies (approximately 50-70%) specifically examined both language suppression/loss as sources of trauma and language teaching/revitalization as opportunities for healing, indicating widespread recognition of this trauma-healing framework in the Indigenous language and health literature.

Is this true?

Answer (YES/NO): NO